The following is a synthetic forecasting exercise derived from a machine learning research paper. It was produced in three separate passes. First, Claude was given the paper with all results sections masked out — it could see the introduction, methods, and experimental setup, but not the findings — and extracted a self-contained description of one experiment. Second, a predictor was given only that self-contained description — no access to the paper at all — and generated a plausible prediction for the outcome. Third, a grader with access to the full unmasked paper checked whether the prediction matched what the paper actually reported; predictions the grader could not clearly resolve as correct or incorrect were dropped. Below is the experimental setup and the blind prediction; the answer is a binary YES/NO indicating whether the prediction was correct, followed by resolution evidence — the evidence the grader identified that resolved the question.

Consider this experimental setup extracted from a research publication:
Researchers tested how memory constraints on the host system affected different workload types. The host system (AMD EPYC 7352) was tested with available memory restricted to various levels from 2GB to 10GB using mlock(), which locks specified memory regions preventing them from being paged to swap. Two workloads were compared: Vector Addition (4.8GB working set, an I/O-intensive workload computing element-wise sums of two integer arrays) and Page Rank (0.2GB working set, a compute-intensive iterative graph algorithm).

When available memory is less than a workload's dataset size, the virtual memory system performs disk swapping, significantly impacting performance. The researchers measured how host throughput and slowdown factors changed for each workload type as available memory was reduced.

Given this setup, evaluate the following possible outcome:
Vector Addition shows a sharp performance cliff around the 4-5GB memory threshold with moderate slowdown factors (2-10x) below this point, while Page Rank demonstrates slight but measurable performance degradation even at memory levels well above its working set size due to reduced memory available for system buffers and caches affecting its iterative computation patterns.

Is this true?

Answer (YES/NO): NO